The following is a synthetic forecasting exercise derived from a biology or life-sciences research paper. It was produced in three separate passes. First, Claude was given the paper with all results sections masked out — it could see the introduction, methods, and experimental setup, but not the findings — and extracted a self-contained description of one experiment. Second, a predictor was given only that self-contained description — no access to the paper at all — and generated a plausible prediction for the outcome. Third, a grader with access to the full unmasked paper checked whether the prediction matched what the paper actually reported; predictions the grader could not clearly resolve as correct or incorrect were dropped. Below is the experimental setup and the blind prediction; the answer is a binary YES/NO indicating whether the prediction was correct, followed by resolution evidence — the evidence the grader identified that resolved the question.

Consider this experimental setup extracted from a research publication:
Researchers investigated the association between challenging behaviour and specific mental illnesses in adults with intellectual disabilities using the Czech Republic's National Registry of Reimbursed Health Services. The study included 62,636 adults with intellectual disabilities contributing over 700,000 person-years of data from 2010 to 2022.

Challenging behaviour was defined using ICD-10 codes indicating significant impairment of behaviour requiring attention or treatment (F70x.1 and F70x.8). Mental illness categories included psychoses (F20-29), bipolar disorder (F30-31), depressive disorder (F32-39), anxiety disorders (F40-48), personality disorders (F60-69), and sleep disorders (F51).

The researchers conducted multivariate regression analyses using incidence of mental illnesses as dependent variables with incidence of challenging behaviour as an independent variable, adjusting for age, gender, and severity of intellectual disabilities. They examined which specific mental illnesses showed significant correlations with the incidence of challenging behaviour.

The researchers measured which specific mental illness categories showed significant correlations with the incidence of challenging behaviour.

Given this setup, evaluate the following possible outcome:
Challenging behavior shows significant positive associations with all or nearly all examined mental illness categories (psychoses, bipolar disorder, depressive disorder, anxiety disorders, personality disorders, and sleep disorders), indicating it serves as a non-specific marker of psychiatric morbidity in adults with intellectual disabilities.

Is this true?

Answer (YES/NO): NO